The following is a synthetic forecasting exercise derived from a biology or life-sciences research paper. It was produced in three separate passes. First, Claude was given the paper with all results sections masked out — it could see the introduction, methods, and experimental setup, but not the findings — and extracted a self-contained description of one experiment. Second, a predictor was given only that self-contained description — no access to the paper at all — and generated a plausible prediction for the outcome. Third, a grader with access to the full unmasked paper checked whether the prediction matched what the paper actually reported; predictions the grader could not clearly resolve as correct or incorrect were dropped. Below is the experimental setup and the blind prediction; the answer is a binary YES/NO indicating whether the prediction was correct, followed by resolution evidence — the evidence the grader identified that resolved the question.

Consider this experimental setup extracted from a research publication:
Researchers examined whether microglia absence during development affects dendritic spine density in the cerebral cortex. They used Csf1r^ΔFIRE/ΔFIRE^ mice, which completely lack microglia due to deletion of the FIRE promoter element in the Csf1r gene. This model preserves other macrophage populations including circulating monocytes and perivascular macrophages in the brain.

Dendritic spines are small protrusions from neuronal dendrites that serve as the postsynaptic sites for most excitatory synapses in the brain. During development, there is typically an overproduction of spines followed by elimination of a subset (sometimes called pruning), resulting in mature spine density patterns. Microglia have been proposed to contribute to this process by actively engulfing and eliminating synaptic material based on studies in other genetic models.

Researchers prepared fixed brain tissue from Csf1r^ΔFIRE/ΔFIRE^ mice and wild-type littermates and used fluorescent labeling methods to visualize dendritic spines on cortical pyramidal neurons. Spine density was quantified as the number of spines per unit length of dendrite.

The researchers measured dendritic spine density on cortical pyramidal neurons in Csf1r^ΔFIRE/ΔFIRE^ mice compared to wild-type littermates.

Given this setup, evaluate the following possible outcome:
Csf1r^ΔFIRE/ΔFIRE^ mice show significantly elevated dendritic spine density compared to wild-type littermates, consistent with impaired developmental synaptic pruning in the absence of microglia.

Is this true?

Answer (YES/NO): NO